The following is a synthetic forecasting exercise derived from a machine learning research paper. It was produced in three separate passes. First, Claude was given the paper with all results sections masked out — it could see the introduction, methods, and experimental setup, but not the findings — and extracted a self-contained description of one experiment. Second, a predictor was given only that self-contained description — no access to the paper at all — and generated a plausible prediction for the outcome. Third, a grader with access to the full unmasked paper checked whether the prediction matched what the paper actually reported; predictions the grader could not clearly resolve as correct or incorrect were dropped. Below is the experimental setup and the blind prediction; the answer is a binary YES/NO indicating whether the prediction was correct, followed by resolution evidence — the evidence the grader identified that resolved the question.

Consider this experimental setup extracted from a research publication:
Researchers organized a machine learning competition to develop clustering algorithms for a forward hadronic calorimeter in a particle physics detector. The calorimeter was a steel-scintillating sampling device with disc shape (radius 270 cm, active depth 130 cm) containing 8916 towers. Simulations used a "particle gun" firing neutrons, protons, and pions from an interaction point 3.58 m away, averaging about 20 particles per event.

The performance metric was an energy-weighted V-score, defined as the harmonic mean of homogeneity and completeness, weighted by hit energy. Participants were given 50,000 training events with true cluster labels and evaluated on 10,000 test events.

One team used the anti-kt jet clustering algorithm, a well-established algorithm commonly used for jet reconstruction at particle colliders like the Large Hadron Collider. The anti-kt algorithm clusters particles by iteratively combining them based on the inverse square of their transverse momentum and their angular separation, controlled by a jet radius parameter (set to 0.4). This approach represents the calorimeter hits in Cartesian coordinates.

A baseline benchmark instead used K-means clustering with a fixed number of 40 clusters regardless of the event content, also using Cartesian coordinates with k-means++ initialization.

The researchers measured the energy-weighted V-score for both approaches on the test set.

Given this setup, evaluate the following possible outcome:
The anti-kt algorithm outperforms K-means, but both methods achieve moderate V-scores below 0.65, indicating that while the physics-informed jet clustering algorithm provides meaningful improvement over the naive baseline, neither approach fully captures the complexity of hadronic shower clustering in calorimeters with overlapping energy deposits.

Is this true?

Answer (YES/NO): NO